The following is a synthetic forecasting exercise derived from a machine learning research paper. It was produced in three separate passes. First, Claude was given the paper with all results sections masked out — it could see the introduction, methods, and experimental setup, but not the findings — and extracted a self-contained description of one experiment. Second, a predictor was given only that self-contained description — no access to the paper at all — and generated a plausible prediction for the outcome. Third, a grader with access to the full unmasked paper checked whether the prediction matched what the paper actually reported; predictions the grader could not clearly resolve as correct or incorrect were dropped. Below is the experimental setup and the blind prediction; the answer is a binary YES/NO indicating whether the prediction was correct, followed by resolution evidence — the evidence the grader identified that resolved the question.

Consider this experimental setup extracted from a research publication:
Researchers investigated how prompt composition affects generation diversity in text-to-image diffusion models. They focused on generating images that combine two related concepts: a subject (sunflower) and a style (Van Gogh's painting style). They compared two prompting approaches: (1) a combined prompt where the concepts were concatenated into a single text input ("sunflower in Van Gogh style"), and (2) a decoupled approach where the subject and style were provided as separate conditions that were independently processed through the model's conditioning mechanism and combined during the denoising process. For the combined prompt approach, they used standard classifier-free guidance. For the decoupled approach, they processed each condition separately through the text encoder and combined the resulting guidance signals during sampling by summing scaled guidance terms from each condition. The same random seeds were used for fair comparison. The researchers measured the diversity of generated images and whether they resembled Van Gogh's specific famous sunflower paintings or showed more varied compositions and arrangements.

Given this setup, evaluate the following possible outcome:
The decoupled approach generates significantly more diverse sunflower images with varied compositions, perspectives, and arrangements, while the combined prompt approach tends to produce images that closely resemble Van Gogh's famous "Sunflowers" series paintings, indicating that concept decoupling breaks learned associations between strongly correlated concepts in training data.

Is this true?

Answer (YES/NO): YES